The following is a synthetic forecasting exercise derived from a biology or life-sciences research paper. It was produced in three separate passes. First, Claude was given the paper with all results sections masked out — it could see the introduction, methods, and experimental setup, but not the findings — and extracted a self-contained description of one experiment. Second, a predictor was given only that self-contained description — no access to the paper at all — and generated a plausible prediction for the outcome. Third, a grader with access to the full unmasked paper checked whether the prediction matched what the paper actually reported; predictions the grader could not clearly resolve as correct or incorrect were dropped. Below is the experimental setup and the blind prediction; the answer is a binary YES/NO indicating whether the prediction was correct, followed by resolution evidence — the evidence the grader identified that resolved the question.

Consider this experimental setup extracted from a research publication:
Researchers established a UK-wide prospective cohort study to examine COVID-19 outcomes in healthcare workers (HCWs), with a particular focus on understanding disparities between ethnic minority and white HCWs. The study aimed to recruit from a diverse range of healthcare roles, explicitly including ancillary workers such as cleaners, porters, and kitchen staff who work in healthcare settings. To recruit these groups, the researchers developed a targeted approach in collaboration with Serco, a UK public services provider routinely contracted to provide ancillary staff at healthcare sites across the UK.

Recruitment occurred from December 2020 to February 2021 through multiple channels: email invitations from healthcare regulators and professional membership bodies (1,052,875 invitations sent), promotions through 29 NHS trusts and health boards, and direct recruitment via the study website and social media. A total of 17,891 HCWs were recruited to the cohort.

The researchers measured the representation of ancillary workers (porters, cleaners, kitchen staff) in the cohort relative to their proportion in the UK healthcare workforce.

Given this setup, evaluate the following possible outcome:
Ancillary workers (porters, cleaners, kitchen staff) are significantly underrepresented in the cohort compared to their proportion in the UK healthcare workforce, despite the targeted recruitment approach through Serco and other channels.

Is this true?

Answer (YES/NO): YES